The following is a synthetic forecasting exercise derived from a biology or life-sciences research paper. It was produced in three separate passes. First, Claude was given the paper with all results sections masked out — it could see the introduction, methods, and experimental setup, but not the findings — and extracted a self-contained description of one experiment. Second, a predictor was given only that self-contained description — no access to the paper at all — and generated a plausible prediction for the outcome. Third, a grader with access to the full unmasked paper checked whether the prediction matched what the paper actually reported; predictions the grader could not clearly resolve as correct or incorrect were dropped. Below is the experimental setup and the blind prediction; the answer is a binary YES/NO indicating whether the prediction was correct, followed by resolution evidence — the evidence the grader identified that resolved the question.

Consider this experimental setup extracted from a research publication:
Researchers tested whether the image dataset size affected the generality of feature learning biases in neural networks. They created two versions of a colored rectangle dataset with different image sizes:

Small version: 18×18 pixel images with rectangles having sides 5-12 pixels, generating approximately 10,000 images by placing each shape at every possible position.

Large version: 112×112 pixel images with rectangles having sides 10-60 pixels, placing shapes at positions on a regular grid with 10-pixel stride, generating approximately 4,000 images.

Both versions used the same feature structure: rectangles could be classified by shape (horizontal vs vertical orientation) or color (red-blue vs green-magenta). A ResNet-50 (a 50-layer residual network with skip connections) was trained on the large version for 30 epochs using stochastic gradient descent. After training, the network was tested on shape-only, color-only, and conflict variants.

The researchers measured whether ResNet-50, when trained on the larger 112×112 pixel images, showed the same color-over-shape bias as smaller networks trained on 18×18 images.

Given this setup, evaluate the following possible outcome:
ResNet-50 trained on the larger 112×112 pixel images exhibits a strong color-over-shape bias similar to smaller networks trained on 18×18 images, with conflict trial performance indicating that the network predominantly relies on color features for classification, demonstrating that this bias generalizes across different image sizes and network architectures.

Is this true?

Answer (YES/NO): YES